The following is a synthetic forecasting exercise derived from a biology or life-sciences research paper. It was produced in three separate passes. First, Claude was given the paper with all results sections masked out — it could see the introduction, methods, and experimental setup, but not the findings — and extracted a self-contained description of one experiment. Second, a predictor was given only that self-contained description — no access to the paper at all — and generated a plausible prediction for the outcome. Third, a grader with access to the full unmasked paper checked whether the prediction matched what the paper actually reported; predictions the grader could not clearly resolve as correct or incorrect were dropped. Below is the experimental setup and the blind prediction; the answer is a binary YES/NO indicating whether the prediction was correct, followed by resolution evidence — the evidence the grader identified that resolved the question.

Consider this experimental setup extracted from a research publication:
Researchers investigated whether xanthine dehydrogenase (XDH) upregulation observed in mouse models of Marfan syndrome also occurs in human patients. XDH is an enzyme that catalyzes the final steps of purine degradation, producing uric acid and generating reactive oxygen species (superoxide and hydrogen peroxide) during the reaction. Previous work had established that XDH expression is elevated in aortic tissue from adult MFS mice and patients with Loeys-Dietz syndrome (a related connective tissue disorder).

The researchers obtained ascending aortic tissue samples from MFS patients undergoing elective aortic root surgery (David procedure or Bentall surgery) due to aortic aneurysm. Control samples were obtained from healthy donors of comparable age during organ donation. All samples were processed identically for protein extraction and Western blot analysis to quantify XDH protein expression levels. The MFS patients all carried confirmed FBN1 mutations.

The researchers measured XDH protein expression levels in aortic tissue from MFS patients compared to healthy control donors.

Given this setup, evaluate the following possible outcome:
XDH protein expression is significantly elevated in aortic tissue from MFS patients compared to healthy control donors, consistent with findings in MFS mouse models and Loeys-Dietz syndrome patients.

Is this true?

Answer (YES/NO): NO